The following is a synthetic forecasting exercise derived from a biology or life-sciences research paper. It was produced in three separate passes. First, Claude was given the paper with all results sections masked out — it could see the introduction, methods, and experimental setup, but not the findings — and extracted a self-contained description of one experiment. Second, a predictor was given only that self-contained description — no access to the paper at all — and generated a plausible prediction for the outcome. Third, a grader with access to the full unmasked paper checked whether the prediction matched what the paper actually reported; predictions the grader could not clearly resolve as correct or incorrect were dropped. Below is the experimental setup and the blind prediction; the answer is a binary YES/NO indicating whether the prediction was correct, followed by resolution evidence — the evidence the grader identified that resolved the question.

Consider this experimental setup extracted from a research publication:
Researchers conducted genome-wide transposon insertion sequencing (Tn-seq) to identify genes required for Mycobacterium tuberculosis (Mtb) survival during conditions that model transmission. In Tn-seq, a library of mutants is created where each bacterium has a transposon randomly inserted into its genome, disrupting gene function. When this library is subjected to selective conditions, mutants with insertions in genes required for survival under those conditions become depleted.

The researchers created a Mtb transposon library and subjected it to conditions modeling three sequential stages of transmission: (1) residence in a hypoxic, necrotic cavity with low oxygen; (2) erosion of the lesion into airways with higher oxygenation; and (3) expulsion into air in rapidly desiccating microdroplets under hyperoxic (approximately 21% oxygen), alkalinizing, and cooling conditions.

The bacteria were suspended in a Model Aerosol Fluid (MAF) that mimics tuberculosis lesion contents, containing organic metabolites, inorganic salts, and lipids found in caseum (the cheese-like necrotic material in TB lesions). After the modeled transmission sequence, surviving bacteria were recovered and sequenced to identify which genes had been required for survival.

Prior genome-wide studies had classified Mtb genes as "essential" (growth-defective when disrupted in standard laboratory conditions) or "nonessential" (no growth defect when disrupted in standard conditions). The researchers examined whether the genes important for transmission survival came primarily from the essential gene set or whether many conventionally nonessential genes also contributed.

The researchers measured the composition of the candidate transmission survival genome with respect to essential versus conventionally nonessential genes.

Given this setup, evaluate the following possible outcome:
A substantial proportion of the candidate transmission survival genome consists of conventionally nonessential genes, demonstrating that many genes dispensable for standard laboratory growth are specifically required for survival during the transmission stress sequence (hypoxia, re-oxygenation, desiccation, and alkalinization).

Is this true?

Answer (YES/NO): YES